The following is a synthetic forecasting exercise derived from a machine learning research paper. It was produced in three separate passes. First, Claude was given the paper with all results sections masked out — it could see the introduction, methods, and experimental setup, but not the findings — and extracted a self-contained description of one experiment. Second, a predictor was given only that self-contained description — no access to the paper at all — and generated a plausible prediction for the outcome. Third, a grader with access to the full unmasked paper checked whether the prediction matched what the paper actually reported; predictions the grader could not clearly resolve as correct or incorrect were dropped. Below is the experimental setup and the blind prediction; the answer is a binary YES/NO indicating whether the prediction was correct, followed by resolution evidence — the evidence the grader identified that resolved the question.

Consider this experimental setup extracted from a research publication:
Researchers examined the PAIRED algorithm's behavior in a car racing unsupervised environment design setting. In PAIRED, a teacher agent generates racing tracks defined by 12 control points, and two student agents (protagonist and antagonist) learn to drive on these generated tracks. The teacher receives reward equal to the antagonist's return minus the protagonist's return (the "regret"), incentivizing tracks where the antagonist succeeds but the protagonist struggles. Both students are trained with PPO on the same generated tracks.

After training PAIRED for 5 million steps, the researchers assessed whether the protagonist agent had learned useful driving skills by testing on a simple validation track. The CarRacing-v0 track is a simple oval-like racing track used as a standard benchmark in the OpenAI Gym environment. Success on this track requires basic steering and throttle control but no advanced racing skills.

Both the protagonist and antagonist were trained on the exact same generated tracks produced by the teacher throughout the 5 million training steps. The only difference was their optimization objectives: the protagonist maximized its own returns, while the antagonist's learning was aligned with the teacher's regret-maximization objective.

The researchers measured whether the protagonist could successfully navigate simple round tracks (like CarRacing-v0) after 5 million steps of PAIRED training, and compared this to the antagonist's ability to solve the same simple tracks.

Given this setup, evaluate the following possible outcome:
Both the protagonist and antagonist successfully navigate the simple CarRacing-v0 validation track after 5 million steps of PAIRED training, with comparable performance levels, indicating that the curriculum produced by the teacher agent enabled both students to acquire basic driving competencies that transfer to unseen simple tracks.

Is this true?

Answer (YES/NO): NO